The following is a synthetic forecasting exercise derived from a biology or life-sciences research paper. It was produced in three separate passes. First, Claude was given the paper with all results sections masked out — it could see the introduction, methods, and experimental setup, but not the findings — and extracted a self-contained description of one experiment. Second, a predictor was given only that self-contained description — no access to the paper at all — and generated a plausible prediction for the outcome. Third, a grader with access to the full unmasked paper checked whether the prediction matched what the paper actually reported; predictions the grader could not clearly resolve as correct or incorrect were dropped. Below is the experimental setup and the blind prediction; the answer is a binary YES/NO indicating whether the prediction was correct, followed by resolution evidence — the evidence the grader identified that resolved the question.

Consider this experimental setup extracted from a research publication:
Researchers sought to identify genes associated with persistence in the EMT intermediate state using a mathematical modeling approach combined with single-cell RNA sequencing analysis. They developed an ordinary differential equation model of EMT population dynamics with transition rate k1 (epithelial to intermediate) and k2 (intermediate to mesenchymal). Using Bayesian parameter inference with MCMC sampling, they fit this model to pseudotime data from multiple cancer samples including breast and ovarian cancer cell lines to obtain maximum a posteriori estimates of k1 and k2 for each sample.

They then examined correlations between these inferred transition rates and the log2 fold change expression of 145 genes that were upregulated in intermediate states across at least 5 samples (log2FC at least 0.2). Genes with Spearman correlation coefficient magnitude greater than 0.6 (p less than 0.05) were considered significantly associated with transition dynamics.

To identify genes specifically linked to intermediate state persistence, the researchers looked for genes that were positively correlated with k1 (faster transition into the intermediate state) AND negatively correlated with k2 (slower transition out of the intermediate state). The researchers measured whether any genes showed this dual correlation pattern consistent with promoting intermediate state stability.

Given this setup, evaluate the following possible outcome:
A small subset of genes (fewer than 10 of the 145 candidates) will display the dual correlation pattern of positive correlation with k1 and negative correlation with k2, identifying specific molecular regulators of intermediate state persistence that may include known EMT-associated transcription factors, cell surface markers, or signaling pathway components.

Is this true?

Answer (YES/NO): YES